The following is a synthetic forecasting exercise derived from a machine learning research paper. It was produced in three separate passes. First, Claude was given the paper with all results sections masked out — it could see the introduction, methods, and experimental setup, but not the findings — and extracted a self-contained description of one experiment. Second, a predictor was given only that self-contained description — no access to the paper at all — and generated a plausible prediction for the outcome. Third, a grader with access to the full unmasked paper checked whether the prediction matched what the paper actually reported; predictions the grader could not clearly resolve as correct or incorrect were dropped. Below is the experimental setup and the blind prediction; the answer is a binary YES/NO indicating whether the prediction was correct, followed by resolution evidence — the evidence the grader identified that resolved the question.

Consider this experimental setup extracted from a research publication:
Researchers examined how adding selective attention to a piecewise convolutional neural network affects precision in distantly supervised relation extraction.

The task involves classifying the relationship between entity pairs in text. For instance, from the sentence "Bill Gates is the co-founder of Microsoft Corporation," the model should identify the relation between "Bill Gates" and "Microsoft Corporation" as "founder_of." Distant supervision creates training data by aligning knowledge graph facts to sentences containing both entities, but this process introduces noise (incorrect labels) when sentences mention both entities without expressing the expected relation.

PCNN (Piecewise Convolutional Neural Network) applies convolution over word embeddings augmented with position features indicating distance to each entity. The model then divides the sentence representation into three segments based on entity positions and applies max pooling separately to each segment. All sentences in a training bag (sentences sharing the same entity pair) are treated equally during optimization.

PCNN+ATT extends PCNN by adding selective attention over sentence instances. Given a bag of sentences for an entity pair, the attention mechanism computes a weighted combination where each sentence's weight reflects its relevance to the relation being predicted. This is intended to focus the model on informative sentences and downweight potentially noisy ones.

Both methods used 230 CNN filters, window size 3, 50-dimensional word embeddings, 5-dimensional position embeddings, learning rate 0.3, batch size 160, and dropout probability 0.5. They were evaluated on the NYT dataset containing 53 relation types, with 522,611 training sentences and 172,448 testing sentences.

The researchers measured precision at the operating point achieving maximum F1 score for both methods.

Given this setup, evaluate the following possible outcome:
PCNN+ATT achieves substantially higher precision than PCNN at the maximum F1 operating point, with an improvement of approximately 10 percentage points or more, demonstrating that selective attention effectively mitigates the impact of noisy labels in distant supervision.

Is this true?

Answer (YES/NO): NO